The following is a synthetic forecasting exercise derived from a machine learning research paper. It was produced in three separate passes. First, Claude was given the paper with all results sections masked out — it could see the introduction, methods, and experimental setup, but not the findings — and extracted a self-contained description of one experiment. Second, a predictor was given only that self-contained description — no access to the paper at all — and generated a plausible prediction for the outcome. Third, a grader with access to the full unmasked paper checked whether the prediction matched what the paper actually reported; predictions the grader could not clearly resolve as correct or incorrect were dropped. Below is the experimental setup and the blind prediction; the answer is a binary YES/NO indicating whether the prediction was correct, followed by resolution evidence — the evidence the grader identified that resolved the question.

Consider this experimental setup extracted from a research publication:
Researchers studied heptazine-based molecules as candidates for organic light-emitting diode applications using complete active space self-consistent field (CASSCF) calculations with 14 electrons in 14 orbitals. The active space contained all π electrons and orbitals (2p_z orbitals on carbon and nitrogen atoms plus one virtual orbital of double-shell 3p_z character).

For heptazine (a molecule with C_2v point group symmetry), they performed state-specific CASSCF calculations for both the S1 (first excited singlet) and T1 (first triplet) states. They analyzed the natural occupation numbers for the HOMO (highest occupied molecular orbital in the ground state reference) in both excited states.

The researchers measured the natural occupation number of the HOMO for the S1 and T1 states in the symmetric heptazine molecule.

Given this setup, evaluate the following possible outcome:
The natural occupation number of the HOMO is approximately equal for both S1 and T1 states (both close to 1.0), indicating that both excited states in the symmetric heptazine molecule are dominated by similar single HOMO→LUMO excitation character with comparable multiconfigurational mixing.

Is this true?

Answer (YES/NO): NO